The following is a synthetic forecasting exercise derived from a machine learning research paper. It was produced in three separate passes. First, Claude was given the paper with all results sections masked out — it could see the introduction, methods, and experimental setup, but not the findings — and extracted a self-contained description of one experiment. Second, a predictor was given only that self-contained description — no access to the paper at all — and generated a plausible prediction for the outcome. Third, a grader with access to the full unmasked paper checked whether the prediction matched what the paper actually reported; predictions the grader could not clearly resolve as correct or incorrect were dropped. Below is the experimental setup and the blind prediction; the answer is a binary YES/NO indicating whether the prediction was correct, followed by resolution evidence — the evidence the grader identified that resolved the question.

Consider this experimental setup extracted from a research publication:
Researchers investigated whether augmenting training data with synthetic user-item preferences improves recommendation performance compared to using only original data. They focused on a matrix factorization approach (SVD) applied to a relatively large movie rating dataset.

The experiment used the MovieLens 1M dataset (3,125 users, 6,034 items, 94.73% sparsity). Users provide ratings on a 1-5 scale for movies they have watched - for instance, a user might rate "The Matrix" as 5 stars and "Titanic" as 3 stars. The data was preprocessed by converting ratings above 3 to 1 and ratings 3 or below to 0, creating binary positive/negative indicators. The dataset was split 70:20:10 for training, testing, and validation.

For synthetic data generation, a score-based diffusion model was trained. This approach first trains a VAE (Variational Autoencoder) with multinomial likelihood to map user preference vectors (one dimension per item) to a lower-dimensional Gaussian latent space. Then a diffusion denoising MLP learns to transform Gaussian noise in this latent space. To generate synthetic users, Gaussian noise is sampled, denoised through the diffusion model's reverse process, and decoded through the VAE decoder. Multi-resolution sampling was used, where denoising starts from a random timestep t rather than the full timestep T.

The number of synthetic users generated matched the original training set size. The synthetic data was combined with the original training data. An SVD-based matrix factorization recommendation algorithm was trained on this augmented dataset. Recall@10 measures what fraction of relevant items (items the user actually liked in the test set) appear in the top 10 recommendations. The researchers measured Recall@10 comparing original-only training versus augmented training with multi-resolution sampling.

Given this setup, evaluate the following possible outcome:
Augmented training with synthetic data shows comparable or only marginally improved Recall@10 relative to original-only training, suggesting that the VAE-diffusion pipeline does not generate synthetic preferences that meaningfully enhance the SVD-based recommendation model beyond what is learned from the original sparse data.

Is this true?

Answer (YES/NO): NO